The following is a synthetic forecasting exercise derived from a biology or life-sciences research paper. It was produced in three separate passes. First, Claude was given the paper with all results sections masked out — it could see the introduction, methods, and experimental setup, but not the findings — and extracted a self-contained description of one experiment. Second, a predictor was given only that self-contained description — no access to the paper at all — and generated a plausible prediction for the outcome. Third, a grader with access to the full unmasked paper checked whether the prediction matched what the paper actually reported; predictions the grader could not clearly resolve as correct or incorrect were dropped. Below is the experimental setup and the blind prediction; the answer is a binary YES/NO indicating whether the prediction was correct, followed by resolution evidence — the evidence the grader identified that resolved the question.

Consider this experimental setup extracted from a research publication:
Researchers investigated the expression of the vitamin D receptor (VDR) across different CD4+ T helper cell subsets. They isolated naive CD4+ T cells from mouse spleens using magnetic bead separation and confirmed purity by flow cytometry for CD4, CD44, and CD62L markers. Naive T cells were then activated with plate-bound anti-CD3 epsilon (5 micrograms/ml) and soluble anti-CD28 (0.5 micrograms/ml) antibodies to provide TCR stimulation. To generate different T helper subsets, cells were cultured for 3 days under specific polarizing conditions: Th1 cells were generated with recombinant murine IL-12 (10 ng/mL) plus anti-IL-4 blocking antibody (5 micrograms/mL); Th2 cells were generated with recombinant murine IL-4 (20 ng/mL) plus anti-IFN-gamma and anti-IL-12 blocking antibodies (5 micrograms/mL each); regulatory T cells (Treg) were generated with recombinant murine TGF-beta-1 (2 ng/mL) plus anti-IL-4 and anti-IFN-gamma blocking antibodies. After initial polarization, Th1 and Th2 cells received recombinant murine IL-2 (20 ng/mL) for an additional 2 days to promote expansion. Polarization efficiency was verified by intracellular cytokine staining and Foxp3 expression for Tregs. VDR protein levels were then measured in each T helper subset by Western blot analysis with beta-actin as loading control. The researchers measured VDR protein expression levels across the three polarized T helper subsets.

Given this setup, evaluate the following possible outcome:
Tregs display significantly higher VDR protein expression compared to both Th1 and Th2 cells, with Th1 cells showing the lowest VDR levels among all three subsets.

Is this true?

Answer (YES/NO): NO